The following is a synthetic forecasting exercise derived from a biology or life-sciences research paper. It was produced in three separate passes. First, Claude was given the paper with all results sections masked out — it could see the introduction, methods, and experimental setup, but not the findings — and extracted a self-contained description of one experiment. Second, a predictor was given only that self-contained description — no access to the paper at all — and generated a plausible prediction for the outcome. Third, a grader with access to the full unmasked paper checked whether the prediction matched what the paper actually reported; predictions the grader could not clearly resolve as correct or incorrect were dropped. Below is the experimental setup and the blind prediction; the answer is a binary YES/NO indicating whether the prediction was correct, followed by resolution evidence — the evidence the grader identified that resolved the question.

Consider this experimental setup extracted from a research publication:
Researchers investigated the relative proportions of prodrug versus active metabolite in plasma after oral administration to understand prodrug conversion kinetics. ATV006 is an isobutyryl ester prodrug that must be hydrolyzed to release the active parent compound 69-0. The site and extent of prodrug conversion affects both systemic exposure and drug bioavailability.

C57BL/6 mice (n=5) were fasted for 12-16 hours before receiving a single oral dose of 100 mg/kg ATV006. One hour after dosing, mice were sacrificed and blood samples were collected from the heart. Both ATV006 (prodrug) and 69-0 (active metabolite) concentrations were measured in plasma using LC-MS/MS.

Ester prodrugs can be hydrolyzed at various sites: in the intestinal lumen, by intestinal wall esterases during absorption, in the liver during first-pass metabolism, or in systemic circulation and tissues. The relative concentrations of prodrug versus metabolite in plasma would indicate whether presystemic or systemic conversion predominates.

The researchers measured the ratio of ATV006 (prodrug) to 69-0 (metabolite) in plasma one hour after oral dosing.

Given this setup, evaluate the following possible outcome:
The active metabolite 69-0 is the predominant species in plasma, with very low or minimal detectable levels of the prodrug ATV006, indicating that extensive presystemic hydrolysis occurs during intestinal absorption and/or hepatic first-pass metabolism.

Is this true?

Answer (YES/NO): YES